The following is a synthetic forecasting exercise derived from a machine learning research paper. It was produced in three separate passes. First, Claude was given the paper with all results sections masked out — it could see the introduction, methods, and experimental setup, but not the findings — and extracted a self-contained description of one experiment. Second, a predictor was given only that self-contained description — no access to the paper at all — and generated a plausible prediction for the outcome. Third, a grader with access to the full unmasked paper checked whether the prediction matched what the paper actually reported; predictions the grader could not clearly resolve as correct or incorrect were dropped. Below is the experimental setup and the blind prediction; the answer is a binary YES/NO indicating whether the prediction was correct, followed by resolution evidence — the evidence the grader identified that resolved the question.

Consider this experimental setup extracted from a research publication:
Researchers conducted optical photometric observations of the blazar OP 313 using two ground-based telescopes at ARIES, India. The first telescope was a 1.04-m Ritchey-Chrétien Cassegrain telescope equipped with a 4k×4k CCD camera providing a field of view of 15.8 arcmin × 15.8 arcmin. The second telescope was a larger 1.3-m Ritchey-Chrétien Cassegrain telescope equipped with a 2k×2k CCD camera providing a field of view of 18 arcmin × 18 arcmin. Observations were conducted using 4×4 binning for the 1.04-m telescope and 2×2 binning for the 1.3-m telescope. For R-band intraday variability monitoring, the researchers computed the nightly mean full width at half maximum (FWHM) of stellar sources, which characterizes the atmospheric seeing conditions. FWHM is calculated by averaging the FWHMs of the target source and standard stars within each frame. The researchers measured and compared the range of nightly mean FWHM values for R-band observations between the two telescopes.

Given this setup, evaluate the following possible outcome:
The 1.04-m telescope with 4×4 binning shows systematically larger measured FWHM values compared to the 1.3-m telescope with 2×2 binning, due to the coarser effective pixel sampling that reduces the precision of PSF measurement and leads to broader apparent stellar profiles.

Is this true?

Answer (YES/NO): NO